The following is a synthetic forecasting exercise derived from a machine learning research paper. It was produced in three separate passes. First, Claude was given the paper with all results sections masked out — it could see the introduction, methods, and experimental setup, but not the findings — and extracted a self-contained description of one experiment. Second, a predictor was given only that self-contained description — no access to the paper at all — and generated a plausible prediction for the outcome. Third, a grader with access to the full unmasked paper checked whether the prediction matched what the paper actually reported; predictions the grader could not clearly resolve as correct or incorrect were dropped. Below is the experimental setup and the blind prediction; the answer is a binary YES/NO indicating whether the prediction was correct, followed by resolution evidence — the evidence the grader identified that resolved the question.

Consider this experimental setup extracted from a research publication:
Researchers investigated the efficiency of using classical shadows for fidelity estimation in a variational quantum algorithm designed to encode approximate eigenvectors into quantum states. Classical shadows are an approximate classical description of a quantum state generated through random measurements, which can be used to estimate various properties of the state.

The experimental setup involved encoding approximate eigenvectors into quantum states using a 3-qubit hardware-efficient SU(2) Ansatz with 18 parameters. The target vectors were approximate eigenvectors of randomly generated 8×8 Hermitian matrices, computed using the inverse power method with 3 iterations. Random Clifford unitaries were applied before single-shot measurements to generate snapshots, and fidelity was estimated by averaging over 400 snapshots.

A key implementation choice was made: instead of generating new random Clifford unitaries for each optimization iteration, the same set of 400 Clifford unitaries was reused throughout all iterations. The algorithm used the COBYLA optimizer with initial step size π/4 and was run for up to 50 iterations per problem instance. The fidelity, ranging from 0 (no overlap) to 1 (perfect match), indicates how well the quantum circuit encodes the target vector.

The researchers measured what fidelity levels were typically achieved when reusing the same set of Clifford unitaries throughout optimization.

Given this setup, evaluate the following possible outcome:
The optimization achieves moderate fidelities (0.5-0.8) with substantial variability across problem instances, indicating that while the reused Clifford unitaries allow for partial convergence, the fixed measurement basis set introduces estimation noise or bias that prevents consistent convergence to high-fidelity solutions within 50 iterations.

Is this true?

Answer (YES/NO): YES